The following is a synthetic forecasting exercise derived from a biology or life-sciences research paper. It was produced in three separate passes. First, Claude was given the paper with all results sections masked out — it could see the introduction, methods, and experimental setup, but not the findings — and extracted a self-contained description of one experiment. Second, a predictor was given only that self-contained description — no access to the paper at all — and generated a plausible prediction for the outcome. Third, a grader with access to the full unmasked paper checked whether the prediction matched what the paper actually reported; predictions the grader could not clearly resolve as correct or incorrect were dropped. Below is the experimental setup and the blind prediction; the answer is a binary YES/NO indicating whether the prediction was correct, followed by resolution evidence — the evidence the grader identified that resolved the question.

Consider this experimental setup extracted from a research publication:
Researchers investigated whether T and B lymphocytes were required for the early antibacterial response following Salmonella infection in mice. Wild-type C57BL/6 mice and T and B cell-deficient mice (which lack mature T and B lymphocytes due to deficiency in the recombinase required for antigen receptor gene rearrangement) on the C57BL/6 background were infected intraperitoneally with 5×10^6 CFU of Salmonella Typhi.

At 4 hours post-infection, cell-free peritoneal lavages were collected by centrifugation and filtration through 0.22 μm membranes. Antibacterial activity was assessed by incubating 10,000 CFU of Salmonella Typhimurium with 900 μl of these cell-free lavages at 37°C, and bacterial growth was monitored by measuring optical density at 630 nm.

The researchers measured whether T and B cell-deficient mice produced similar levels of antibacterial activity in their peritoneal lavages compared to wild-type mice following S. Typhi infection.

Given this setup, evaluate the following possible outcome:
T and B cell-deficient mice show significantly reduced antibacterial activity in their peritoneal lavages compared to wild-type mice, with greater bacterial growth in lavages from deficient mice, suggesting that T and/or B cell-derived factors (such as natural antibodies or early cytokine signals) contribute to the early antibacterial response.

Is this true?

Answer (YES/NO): NO